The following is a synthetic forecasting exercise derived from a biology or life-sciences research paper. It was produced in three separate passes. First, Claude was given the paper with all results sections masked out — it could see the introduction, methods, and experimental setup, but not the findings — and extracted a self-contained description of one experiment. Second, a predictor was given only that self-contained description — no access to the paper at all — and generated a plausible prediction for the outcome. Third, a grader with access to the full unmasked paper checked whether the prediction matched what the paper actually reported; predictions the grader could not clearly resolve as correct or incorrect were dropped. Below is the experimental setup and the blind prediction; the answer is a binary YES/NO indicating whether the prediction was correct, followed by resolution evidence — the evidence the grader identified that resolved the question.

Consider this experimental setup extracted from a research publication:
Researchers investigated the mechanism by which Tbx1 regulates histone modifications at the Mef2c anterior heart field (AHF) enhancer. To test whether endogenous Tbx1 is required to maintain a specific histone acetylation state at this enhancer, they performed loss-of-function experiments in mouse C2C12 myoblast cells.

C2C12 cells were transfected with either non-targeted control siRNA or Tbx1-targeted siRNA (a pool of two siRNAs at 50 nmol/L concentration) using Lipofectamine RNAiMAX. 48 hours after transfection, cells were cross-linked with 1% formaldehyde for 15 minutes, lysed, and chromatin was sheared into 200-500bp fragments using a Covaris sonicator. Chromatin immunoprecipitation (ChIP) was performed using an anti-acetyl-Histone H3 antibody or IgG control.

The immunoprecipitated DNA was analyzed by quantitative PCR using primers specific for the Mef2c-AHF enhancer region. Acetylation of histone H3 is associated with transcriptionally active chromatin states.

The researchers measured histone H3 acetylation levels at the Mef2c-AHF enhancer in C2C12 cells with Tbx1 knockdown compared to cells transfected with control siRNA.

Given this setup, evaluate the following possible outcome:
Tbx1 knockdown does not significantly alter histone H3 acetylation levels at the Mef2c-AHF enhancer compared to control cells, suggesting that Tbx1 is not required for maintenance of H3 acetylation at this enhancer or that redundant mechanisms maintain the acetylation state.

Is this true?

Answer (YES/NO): NO